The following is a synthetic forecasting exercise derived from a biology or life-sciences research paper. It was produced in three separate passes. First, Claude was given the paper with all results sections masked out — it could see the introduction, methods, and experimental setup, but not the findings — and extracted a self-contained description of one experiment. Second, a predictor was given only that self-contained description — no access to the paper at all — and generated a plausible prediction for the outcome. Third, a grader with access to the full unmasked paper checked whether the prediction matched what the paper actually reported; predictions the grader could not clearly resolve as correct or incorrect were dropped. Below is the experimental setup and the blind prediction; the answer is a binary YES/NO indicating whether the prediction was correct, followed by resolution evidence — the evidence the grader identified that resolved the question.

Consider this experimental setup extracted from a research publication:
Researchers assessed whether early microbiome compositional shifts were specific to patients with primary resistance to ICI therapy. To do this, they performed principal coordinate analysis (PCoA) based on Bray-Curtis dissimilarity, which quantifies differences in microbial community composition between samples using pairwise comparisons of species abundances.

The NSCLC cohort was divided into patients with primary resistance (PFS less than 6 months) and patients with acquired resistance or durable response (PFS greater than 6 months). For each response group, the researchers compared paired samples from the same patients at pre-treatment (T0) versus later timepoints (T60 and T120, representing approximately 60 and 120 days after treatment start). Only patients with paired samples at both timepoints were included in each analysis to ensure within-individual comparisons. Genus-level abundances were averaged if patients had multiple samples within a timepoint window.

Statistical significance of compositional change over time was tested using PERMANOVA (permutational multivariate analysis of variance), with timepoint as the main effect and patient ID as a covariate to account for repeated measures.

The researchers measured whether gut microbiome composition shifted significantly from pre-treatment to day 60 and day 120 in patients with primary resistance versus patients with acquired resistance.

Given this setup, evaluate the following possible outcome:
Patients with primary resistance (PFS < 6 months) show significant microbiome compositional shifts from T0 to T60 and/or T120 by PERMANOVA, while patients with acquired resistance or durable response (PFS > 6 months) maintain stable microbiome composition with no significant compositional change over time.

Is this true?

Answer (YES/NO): YES